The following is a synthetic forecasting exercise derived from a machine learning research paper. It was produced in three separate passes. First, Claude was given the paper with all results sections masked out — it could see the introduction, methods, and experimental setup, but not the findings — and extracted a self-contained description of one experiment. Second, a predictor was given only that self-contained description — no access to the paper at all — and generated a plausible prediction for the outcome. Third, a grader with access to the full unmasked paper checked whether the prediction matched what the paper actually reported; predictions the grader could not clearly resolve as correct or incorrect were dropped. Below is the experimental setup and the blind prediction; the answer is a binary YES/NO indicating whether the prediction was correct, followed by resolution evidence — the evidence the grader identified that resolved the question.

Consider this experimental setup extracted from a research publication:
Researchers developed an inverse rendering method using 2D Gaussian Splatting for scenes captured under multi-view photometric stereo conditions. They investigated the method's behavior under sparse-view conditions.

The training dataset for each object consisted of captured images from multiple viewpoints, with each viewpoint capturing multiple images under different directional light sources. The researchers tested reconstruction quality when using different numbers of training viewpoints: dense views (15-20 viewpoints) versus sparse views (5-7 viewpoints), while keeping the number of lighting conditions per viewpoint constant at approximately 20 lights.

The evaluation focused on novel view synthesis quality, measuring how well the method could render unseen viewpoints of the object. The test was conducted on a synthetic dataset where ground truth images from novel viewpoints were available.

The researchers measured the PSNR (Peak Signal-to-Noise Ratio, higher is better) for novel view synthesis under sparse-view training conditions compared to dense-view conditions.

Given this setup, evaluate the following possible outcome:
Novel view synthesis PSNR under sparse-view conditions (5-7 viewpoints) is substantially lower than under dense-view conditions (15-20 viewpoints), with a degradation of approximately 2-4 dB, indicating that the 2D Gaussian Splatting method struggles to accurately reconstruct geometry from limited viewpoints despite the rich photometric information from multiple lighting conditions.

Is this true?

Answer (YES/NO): YES